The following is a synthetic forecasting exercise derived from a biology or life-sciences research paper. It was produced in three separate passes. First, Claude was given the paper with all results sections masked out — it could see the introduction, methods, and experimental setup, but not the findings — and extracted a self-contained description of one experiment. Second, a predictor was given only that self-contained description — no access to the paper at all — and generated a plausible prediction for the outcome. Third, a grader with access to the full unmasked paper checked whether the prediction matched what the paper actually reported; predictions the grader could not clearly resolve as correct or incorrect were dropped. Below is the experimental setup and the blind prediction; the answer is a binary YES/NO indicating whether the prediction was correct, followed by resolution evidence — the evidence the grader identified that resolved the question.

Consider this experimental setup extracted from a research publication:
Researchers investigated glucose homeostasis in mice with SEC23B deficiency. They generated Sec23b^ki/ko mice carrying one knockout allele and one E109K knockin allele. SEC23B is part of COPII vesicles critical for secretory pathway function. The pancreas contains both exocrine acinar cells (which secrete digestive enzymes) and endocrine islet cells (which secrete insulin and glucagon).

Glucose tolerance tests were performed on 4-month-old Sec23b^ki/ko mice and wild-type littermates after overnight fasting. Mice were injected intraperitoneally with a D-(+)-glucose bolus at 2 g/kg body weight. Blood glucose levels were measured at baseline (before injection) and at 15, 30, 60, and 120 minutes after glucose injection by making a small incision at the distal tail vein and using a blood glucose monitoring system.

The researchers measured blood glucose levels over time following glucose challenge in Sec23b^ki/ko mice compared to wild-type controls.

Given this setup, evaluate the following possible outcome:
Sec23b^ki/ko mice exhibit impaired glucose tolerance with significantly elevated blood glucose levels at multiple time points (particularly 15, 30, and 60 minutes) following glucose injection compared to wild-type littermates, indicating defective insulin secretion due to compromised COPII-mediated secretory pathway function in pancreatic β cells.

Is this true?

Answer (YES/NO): NO